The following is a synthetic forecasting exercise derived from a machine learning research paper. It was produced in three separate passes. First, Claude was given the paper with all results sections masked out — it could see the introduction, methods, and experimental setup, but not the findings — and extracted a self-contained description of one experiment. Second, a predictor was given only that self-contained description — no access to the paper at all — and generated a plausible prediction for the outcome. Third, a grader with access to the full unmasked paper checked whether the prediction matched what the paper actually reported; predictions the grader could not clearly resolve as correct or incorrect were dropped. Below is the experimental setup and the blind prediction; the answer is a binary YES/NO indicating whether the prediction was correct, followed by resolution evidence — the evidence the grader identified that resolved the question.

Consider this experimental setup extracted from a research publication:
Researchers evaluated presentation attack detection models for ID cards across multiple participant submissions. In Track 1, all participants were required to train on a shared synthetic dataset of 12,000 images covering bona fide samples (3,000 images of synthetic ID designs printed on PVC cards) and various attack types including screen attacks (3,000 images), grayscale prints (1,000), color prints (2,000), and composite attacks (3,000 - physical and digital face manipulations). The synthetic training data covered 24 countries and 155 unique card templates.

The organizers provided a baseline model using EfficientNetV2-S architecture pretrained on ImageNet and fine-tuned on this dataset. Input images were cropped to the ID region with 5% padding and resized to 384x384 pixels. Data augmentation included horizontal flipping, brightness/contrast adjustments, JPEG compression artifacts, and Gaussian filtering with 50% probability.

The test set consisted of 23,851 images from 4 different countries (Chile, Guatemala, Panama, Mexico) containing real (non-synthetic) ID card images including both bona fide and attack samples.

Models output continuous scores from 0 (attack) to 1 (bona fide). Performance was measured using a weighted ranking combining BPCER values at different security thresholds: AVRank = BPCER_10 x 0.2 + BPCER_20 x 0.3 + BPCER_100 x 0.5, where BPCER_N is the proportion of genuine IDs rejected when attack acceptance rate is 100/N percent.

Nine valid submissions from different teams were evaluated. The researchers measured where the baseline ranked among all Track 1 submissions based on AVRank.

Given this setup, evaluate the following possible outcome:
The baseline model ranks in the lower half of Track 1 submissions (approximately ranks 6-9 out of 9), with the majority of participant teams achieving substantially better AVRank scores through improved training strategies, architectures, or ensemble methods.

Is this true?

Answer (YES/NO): NO